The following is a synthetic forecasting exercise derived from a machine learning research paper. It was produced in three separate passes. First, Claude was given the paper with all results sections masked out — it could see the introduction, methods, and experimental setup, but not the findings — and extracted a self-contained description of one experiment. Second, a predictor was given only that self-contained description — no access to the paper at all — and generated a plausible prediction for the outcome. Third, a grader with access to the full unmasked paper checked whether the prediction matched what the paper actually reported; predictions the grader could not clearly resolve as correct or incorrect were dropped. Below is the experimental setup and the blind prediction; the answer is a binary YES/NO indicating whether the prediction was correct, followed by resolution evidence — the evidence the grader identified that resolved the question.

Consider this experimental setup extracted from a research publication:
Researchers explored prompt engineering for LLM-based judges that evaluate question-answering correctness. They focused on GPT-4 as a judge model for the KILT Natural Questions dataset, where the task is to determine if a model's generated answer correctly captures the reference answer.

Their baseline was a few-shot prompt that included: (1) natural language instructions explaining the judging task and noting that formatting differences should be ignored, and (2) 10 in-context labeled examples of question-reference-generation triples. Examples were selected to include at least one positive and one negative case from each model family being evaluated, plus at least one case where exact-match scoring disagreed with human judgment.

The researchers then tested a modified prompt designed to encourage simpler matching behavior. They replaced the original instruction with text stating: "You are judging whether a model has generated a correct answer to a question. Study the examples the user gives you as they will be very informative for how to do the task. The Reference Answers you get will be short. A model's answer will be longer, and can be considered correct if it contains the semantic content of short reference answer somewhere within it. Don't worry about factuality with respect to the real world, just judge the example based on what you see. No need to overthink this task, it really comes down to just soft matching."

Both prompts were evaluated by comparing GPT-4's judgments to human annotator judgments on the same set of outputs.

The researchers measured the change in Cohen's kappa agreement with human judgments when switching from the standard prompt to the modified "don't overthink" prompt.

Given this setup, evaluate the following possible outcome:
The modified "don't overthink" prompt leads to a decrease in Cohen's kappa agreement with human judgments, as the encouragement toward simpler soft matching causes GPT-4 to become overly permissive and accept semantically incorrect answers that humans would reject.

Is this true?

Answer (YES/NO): NO